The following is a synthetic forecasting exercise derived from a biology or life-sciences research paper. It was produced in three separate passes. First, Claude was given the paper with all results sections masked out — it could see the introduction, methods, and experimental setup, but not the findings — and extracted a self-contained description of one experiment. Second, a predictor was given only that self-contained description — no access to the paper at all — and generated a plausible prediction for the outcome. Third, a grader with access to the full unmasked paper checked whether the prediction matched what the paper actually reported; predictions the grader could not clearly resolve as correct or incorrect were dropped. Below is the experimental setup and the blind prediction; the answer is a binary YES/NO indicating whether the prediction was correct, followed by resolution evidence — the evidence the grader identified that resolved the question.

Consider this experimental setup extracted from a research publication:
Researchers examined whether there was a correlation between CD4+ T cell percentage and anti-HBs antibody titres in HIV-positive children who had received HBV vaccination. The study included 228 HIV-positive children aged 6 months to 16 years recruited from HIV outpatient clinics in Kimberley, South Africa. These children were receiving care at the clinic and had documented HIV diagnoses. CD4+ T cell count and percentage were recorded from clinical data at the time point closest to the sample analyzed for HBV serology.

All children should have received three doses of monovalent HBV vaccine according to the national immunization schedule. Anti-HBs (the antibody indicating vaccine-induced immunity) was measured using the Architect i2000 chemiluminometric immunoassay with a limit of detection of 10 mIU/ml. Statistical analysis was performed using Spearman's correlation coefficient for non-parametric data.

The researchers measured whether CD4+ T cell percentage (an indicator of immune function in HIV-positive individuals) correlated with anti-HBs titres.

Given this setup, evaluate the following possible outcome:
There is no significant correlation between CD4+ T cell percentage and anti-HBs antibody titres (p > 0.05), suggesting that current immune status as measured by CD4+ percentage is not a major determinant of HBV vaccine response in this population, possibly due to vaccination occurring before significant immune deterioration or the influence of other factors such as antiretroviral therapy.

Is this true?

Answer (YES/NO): YES